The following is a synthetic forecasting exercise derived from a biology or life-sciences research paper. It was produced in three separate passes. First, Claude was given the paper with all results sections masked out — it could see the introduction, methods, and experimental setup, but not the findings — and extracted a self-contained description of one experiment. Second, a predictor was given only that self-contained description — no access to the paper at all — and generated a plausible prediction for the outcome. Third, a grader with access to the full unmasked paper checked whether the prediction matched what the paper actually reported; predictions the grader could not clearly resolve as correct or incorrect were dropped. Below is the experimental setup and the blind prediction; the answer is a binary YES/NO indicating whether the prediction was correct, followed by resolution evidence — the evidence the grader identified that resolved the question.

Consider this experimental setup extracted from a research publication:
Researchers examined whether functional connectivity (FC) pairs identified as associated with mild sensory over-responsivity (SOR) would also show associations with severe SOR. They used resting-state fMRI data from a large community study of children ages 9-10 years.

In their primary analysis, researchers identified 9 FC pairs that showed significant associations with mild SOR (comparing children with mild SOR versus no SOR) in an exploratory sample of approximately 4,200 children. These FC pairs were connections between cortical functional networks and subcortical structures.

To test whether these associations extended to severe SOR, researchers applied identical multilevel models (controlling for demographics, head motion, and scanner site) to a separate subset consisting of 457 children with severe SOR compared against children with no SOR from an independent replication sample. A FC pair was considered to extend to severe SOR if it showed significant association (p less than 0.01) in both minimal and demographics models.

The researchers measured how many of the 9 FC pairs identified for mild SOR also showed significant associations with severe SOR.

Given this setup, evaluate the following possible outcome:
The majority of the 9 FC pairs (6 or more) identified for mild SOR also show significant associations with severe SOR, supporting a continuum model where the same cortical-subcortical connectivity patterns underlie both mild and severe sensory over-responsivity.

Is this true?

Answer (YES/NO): NO